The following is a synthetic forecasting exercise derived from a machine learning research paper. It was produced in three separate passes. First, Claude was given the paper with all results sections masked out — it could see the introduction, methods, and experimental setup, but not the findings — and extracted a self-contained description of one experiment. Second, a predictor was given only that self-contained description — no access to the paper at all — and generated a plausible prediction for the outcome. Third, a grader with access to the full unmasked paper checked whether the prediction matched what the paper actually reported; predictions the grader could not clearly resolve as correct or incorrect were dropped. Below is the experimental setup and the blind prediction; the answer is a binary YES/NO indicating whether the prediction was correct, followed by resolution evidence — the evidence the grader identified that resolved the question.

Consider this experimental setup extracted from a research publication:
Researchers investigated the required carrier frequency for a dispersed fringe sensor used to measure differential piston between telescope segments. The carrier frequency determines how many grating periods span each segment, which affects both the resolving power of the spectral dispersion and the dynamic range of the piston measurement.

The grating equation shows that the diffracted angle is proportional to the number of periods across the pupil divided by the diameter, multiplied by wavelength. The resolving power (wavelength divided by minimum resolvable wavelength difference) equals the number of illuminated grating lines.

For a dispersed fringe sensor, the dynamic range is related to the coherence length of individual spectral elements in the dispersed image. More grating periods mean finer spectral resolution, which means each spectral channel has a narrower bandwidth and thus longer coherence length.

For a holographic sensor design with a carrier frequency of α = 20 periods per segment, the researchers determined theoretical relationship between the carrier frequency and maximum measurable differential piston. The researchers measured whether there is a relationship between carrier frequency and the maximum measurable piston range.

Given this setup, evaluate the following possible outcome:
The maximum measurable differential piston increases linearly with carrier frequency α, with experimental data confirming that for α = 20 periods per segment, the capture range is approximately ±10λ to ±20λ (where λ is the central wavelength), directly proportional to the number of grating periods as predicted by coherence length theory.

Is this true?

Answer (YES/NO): NO